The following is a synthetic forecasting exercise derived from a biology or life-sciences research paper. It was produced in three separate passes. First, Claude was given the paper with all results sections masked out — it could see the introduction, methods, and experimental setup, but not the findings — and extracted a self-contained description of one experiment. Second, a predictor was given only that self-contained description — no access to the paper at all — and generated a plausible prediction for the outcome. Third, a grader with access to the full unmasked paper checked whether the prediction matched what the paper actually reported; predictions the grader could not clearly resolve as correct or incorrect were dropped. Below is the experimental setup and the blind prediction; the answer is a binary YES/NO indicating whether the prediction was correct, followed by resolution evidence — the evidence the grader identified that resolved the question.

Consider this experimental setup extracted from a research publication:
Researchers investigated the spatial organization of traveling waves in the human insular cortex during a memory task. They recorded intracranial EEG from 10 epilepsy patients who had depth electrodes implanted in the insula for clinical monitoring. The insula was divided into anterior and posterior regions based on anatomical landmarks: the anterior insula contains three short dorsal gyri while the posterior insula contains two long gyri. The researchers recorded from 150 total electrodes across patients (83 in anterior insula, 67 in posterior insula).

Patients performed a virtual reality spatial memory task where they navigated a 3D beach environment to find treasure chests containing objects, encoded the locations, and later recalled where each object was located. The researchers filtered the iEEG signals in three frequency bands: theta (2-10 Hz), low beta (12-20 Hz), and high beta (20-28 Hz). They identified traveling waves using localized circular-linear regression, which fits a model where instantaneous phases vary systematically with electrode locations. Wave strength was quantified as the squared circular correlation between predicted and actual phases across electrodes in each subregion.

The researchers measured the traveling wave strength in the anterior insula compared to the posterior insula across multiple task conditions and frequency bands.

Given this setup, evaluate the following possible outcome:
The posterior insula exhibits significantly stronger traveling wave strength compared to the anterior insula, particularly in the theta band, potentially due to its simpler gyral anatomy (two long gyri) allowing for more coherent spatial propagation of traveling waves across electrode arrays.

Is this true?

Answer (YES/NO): NO